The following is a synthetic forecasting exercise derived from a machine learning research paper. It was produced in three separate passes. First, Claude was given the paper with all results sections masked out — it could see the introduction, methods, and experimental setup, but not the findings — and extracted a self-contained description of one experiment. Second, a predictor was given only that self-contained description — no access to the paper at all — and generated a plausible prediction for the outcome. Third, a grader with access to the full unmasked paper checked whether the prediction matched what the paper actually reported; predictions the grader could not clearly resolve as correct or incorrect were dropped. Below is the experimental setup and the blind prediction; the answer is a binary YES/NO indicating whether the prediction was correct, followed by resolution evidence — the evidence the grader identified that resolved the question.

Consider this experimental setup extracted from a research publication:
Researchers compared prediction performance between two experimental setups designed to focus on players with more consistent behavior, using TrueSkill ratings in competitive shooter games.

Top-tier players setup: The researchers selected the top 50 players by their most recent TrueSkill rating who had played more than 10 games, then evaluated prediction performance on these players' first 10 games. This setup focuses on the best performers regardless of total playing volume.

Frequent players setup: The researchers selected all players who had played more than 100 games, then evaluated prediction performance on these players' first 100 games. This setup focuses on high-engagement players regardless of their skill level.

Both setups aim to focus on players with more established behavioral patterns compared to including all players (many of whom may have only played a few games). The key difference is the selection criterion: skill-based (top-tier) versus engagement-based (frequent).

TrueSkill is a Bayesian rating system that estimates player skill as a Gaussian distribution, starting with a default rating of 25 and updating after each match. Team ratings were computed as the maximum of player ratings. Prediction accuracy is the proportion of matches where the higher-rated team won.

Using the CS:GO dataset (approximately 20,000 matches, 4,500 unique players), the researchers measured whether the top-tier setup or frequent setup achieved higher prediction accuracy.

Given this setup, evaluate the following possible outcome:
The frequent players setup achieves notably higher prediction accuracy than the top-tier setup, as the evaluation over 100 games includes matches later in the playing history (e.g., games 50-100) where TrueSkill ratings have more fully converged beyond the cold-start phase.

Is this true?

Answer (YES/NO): YES